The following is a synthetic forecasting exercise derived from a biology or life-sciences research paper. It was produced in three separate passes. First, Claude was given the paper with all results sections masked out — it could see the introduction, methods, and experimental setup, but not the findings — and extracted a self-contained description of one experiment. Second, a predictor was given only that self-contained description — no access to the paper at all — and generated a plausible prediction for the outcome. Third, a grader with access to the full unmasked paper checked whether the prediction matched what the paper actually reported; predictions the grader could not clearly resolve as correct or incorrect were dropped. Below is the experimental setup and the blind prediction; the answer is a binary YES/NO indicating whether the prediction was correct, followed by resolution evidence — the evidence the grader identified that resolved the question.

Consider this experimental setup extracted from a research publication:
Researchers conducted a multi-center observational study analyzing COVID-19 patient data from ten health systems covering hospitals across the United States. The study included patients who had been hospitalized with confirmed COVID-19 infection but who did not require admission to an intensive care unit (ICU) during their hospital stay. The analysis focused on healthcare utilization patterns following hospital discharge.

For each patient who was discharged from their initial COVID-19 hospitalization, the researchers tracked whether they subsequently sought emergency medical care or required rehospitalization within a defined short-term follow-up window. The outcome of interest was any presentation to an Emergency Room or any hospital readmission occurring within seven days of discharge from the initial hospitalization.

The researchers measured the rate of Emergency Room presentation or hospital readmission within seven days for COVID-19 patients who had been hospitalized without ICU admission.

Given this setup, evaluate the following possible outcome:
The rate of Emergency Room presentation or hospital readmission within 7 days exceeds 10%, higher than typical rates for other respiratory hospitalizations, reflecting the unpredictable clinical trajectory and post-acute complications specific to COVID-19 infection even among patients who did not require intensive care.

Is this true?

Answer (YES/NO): NO